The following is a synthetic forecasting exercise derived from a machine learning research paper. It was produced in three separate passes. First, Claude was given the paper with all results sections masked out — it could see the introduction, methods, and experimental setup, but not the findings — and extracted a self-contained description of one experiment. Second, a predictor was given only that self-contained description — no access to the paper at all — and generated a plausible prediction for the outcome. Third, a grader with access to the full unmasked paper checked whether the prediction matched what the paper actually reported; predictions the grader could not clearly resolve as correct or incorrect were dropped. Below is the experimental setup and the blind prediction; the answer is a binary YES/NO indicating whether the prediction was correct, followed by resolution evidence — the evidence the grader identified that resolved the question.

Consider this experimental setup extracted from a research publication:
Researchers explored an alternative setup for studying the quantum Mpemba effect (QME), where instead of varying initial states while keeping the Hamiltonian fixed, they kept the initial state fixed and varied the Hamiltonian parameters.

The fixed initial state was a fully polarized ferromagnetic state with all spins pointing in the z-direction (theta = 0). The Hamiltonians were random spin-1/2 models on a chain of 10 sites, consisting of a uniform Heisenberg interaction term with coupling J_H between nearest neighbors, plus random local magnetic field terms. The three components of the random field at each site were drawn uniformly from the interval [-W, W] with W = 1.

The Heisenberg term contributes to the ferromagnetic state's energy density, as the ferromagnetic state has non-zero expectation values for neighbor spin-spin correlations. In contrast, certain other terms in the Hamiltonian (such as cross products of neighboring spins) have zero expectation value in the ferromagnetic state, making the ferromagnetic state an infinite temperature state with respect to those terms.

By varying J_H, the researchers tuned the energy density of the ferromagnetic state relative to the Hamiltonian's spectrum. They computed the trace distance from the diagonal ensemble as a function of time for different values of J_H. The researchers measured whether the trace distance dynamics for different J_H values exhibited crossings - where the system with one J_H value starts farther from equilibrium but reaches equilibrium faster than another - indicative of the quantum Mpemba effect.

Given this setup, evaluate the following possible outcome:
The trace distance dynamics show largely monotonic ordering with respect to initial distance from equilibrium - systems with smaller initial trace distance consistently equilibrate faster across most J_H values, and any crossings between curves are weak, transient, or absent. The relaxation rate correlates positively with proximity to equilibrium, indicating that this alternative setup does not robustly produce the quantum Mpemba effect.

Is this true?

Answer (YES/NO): NO